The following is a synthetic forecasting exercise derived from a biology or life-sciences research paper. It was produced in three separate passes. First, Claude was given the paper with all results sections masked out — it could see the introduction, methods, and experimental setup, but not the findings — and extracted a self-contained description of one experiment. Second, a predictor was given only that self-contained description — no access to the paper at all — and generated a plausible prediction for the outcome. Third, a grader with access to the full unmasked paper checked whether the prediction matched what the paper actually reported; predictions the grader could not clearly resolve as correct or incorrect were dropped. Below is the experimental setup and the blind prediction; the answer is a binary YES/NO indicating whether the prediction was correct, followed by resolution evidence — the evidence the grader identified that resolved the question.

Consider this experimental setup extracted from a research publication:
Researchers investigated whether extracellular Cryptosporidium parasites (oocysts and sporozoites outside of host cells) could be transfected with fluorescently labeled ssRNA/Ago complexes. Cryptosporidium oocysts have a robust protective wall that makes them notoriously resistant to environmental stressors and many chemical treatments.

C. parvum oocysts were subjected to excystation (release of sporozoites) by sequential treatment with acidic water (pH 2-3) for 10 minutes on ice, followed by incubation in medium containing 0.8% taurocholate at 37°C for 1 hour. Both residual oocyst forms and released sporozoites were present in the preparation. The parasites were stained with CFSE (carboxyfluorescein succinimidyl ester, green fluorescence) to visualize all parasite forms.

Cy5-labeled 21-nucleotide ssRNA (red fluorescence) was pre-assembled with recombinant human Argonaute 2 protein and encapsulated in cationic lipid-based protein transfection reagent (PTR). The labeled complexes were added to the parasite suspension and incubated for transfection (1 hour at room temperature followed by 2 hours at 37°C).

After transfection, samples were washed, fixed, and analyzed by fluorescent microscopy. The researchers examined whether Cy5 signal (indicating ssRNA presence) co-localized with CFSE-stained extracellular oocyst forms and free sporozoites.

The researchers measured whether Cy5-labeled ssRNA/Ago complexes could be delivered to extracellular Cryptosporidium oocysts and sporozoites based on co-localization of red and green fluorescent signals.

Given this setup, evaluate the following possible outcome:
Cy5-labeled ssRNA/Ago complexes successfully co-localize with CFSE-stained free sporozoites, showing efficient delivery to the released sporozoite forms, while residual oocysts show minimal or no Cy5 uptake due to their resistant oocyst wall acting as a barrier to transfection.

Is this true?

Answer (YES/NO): NO